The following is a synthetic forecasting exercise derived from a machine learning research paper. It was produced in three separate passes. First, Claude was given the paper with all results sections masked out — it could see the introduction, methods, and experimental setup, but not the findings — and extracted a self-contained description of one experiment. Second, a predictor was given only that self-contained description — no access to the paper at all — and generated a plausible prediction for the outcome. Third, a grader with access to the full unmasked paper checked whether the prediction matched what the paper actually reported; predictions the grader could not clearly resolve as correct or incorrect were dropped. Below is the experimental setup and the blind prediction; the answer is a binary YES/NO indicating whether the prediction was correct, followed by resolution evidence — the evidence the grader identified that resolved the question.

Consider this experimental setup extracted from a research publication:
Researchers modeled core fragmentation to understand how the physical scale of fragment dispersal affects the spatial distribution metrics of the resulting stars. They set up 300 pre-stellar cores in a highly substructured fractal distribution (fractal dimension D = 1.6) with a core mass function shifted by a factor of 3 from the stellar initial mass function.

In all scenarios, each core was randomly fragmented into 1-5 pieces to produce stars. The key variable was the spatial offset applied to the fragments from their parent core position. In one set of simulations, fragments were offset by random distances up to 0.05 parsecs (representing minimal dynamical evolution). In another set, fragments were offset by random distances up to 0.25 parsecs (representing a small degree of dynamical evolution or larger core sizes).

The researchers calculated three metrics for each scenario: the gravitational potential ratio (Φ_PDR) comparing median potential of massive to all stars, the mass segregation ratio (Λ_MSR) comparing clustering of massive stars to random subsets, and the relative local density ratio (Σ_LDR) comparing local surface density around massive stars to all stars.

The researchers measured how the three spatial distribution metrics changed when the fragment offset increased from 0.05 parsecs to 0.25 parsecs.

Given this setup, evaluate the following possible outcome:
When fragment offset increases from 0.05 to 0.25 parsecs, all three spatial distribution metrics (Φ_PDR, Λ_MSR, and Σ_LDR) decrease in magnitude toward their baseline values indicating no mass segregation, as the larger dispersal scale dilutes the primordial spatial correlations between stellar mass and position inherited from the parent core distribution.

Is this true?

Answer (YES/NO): NO